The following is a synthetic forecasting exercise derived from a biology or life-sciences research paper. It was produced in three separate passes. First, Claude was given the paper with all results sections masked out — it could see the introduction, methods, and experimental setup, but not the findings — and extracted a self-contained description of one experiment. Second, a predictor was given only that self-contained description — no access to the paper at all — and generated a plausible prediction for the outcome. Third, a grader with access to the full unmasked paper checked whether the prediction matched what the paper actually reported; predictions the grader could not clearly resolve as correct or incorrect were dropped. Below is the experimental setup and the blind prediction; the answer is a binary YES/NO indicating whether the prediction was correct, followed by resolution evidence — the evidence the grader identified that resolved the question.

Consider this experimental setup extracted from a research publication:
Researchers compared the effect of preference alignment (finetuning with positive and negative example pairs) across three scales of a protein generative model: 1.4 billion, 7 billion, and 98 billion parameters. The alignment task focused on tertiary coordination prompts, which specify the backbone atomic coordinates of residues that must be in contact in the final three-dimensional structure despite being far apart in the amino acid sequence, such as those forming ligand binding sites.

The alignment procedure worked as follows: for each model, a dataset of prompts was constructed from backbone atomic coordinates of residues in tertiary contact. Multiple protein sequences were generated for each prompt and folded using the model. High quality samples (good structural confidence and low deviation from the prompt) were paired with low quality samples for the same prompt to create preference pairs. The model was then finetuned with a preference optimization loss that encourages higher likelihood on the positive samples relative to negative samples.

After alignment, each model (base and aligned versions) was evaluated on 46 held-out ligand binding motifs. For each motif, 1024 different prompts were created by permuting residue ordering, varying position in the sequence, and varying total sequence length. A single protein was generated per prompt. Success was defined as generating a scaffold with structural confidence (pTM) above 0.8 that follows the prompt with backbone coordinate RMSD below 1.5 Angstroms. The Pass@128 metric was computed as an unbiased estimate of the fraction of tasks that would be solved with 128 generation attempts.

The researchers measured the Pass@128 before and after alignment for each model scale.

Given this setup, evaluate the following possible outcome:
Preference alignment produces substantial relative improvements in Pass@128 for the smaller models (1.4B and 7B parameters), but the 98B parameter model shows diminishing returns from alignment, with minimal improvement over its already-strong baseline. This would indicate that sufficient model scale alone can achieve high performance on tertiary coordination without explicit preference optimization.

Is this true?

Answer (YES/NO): NO